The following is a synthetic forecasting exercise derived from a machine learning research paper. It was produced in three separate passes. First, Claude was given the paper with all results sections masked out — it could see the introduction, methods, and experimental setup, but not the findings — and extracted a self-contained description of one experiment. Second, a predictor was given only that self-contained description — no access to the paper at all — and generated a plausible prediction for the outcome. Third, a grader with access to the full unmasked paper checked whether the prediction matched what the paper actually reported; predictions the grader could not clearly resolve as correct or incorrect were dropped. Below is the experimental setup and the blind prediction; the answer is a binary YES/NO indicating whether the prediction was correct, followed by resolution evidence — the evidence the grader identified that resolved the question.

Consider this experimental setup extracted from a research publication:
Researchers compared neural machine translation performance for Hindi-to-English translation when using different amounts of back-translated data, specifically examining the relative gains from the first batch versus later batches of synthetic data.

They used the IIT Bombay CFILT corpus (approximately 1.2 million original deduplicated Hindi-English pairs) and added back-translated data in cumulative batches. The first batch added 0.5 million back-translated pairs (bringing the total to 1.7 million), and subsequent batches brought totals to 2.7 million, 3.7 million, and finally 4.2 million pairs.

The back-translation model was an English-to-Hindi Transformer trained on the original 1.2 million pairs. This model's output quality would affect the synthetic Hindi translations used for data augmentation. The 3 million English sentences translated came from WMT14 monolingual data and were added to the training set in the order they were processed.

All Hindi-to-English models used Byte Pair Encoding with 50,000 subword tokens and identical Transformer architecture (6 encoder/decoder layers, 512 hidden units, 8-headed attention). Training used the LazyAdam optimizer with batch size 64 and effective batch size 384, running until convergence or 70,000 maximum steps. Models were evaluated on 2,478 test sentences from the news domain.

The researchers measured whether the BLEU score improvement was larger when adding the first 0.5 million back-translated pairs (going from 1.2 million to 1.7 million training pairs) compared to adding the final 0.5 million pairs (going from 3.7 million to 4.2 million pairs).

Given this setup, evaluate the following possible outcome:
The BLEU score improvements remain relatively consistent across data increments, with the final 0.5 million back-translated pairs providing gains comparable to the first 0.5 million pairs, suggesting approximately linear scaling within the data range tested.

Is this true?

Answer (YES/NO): NO